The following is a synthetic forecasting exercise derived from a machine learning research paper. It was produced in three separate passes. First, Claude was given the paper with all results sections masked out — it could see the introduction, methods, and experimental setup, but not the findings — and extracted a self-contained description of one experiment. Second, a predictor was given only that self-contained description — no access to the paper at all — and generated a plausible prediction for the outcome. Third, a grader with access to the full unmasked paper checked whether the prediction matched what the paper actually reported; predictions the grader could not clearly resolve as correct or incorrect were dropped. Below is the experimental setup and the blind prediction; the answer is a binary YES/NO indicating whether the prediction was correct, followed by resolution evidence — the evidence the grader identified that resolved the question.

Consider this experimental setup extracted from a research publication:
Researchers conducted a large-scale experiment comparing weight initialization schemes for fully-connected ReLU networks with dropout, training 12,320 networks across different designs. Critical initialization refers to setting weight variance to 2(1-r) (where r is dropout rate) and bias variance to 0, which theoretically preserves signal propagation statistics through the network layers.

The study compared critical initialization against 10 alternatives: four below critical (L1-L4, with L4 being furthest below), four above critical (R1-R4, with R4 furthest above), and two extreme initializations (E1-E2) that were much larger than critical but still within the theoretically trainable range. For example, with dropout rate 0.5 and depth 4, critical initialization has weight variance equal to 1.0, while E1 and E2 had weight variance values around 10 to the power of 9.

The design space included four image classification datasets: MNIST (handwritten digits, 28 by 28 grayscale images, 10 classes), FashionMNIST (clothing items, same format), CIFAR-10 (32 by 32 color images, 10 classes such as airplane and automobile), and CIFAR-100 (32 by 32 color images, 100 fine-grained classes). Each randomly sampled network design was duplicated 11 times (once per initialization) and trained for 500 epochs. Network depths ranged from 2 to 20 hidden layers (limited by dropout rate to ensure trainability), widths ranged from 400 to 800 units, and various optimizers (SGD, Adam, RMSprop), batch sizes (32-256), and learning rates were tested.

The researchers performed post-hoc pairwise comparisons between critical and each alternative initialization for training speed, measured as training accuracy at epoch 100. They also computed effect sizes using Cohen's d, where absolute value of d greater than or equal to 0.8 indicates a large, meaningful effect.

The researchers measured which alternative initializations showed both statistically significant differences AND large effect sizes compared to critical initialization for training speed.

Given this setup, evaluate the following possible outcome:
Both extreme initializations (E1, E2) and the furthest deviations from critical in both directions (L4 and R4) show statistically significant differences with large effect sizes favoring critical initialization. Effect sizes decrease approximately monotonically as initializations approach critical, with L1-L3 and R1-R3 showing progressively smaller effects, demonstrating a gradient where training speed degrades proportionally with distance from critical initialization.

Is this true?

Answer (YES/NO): NO